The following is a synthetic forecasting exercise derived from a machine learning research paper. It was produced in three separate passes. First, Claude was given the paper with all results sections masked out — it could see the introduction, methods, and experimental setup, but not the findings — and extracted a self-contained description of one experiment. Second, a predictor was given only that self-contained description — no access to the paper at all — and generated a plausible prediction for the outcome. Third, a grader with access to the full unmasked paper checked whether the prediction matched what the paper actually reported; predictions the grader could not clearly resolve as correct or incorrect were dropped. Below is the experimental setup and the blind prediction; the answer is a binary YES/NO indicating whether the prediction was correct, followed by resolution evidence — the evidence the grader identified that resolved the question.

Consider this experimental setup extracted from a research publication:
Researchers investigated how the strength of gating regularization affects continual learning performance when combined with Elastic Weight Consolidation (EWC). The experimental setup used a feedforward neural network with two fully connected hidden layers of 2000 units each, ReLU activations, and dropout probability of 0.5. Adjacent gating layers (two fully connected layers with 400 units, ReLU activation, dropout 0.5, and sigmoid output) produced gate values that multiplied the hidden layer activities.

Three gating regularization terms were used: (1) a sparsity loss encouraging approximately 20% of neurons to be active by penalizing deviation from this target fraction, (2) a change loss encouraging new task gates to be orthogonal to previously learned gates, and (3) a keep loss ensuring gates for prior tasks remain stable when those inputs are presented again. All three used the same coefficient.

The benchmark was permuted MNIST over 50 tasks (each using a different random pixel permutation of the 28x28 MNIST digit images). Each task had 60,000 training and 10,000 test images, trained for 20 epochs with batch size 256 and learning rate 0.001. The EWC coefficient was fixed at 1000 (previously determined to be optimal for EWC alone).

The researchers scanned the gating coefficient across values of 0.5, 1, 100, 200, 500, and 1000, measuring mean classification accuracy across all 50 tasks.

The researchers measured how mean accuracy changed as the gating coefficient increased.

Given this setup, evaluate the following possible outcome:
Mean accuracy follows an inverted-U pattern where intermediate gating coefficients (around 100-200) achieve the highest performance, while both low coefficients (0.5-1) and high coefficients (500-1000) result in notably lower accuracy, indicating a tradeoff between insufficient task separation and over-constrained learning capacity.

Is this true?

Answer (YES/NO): NO